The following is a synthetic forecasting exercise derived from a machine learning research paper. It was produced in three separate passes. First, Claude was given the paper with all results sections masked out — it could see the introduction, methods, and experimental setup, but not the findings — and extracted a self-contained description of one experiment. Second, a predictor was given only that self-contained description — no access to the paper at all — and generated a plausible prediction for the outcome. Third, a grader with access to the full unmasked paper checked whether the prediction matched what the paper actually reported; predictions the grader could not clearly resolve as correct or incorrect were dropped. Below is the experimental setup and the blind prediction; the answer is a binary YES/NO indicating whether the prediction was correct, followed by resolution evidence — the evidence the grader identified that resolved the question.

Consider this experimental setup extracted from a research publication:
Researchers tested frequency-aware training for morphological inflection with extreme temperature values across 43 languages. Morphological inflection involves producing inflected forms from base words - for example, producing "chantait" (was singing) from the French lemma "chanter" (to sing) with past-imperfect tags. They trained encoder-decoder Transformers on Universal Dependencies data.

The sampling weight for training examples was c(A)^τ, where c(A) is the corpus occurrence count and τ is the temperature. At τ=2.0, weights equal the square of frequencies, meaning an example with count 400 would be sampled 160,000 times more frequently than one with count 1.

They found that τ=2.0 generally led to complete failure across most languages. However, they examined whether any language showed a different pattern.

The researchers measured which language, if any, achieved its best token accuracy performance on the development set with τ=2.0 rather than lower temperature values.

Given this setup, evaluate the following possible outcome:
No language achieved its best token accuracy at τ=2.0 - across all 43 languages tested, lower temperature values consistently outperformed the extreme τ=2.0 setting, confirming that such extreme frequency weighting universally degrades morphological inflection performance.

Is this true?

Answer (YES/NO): NO